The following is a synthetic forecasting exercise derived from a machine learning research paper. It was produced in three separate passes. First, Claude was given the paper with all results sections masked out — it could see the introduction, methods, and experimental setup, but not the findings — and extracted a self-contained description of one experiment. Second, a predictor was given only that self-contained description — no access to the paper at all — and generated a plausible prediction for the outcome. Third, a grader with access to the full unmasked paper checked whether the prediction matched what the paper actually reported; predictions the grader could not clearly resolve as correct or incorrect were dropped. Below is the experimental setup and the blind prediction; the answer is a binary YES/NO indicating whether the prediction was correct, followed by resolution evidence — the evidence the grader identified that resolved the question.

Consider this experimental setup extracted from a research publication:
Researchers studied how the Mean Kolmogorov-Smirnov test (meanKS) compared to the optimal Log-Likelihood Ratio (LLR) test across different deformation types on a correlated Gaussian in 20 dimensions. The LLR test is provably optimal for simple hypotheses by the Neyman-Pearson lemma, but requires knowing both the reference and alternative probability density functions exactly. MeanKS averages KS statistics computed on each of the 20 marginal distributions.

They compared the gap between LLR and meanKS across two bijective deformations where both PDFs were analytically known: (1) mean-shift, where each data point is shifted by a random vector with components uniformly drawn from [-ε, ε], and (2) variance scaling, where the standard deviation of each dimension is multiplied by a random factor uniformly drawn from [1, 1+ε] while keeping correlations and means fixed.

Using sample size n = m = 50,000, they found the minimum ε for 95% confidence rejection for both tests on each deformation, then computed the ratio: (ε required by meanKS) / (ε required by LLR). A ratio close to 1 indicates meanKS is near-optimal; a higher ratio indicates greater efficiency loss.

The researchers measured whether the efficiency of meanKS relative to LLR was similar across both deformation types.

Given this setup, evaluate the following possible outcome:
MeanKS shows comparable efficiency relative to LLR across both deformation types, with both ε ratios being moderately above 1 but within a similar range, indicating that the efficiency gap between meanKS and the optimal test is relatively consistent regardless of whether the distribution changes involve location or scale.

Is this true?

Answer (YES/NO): NO